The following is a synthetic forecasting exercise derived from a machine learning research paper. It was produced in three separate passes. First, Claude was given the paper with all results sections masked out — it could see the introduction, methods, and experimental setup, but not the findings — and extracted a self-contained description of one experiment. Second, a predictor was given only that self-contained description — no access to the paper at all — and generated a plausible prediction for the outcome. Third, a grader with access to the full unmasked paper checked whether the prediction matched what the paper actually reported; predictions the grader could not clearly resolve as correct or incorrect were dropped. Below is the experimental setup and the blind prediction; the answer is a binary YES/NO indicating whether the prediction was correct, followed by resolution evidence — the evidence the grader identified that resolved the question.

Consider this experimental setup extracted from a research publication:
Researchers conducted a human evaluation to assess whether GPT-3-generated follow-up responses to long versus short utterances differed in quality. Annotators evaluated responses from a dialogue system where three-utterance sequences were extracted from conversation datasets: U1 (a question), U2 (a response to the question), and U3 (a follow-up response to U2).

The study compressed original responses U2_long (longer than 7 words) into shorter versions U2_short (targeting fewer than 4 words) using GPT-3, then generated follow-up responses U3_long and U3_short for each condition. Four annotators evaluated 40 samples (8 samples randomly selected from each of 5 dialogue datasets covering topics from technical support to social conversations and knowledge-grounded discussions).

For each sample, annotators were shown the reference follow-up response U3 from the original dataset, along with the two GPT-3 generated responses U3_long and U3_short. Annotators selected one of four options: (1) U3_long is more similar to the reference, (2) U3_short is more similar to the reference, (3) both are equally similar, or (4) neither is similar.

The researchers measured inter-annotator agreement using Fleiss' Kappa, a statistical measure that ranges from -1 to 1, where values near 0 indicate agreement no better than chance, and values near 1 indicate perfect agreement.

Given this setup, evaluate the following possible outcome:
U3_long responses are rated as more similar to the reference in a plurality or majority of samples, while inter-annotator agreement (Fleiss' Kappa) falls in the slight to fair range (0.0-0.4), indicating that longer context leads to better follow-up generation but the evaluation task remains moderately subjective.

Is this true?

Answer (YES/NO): NO